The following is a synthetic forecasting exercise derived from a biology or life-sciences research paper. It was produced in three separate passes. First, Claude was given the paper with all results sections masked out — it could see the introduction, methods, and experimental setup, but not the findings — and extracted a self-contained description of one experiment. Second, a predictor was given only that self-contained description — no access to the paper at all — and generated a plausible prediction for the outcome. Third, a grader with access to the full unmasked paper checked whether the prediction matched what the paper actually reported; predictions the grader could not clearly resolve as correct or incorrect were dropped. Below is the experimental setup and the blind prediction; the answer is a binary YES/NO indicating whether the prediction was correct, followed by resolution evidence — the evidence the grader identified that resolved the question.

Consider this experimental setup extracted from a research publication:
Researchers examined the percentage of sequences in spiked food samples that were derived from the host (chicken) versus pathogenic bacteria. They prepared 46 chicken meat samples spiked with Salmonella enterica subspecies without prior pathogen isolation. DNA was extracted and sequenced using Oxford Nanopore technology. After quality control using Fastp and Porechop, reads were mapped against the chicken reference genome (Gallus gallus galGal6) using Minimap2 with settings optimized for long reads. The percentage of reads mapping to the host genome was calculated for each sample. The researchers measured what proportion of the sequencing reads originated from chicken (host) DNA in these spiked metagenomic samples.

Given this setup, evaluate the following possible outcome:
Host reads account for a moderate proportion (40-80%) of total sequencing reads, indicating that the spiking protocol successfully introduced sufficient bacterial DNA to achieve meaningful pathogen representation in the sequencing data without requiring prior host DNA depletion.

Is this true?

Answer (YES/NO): NO